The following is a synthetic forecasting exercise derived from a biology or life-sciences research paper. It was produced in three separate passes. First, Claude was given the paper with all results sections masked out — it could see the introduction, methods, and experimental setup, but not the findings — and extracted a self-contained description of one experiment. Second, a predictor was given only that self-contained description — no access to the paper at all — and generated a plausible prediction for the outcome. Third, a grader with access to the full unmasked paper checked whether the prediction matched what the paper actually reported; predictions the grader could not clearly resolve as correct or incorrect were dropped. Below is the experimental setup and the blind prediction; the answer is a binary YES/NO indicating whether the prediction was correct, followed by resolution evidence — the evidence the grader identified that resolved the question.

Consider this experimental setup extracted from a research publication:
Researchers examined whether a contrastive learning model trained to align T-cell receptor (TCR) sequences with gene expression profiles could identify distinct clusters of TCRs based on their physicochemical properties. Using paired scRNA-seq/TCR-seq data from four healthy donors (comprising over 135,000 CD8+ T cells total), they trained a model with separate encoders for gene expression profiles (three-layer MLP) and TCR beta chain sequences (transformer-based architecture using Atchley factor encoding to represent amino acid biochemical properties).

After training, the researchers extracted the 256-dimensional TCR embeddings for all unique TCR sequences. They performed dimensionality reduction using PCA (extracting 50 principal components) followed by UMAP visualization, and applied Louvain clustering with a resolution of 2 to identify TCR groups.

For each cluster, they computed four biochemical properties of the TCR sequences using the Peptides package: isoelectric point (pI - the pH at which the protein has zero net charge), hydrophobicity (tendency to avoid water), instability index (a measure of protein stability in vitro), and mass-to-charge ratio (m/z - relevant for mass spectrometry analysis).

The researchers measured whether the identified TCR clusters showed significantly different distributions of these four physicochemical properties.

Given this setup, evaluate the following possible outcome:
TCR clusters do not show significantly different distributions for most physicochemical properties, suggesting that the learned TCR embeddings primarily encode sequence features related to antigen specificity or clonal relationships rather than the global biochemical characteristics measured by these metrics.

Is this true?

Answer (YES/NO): NO